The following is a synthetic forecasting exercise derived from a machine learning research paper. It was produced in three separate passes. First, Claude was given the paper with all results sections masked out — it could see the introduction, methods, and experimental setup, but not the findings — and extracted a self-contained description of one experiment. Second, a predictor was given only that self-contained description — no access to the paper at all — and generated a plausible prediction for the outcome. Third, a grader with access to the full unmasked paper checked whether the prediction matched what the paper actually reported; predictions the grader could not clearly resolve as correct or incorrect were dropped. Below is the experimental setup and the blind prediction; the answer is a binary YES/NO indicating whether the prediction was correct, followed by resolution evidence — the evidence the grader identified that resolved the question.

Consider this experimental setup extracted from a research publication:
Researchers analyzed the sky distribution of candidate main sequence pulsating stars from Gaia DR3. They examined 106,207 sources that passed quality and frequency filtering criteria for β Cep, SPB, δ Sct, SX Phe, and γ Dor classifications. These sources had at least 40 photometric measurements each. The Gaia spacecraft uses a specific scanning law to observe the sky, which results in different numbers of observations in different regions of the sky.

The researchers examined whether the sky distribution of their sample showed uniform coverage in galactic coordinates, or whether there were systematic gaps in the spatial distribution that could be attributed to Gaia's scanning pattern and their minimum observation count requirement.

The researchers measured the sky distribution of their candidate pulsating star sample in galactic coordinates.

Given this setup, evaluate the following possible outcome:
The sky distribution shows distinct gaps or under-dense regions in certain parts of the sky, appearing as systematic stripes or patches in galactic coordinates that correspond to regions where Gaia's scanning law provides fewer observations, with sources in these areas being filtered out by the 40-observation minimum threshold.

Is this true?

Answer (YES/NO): YES